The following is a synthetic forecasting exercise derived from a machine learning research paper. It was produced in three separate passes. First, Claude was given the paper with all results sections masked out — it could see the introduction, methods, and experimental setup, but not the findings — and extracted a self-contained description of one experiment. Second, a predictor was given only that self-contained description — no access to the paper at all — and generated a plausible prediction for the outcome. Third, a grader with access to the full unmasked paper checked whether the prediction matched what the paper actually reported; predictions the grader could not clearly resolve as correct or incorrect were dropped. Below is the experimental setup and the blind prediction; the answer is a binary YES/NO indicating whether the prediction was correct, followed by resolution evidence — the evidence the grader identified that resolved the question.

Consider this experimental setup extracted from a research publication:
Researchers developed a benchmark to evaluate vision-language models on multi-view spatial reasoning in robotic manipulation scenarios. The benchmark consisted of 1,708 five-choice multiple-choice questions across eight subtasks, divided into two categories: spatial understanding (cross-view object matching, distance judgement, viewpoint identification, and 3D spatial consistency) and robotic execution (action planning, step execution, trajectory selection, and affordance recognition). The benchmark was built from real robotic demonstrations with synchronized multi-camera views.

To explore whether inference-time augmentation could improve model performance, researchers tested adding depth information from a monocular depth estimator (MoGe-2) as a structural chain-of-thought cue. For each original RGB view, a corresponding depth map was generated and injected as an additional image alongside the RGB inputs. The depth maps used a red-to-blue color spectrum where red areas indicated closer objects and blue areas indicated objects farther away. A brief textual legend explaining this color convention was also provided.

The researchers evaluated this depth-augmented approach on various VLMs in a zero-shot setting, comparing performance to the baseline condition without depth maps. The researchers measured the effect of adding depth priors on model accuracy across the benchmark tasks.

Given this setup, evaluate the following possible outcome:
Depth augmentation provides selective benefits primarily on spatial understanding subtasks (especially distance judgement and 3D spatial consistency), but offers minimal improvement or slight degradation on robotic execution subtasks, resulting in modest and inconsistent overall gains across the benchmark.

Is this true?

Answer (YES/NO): NO